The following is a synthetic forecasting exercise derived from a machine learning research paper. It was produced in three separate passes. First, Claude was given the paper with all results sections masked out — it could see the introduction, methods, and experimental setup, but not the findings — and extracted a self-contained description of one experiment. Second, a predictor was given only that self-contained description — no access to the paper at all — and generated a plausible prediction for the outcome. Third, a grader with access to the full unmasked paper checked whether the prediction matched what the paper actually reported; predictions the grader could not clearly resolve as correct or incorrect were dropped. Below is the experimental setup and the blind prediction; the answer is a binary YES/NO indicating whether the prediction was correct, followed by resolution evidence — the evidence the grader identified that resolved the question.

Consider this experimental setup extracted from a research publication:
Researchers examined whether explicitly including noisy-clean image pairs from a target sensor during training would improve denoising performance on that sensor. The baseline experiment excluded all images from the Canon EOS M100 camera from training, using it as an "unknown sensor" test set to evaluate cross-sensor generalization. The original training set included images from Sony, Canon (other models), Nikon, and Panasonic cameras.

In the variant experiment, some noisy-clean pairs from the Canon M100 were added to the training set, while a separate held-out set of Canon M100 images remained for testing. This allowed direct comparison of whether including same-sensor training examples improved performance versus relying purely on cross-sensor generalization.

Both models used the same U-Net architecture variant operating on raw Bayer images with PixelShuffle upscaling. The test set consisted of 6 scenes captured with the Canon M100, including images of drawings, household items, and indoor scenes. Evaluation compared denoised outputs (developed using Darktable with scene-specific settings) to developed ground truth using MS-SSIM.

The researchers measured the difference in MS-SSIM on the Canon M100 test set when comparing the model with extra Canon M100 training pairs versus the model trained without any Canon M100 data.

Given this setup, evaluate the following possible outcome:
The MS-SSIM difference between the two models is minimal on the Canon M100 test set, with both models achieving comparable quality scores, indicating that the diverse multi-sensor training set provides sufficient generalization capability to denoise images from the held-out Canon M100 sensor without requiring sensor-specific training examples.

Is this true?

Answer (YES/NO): YES